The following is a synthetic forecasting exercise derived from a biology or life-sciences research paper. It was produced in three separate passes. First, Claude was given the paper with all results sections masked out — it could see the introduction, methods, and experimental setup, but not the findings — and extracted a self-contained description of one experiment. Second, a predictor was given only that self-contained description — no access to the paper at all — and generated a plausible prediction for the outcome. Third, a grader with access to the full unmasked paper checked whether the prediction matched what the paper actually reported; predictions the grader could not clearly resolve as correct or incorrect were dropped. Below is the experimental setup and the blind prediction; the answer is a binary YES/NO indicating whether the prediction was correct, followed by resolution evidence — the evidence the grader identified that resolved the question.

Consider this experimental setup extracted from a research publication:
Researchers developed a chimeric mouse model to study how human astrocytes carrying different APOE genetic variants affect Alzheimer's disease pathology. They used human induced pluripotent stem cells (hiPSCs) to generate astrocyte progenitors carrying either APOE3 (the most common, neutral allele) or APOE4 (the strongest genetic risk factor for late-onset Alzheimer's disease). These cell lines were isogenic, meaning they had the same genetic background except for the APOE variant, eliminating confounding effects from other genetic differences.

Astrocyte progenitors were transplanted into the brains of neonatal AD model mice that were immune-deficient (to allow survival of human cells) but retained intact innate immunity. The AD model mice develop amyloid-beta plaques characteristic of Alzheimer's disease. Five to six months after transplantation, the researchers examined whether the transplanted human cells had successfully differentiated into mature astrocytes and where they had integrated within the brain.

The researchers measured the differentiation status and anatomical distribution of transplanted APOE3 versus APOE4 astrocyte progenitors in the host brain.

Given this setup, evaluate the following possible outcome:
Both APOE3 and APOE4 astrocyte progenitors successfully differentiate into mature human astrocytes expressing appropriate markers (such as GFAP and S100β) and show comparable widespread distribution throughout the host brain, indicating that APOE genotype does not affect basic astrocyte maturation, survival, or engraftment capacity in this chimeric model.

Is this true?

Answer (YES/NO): YES